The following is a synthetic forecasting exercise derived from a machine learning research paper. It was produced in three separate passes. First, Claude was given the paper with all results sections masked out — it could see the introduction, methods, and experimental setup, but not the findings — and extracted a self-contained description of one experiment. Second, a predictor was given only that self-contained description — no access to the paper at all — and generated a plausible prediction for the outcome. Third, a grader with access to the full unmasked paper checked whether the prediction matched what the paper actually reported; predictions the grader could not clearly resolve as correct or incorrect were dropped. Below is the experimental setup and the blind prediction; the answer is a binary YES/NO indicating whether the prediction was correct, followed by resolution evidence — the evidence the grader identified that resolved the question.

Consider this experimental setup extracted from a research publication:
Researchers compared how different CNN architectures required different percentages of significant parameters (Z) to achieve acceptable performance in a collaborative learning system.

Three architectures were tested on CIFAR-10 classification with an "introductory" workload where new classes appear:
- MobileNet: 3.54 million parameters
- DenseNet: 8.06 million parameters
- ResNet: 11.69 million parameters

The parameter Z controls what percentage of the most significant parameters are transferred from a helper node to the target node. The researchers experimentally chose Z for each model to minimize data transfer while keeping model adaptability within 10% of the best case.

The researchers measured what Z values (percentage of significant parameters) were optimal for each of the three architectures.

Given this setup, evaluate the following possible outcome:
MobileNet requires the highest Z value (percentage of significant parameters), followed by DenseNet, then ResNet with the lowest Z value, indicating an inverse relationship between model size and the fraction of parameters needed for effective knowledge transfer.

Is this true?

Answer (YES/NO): NO